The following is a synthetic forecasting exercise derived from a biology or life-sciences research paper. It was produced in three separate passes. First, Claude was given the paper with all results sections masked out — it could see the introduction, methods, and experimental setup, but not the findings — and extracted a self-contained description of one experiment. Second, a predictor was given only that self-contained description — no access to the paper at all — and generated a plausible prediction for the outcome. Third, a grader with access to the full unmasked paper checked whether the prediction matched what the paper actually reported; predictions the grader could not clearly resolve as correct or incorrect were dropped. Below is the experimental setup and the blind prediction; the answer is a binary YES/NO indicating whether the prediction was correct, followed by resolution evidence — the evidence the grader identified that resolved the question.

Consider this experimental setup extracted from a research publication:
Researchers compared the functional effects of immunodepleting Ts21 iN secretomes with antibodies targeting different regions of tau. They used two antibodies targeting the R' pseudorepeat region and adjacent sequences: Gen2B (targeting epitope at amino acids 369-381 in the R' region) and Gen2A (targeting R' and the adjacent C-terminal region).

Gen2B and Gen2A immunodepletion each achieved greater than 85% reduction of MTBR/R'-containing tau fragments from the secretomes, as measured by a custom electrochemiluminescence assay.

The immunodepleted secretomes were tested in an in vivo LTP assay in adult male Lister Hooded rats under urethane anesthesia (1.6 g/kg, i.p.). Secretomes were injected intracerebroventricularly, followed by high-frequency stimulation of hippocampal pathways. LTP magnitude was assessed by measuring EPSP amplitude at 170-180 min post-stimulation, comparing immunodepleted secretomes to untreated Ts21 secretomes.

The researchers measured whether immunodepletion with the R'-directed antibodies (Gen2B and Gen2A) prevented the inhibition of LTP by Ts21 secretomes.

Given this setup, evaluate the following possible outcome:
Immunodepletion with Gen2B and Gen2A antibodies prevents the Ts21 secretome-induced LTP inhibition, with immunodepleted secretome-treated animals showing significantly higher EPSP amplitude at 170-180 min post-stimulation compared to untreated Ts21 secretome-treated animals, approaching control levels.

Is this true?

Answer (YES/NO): YES